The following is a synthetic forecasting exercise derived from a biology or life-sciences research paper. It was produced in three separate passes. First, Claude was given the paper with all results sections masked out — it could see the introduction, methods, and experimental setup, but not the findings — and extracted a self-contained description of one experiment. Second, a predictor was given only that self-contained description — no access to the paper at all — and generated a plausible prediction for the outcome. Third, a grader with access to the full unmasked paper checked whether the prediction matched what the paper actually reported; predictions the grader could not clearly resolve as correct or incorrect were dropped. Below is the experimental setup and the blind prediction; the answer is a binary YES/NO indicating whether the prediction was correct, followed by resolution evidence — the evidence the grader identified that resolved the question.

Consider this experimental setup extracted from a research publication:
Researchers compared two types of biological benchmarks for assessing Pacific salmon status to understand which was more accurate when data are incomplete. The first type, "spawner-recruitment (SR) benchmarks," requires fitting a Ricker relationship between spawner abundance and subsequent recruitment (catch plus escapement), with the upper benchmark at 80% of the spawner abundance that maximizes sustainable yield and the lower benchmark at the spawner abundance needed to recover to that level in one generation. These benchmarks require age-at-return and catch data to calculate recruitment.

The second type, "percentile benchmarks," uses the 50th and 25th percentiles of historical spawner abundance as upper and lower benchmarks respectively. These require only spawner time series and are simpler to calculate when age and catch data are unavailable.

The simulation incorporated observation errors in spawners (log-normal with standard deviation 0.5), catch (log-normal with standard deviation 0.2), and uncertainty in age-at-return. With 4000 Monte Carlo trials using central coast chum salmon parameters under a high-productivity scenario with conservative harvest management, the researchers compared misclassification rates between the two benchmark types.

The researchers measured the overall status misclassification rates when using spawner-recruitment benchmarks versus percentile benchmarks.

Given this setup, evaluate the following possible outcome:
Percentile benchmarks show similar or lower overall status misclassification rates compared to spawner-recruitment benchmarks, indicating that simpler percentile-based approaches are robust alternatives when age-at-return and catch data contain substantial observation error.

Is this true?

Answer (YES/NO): NO